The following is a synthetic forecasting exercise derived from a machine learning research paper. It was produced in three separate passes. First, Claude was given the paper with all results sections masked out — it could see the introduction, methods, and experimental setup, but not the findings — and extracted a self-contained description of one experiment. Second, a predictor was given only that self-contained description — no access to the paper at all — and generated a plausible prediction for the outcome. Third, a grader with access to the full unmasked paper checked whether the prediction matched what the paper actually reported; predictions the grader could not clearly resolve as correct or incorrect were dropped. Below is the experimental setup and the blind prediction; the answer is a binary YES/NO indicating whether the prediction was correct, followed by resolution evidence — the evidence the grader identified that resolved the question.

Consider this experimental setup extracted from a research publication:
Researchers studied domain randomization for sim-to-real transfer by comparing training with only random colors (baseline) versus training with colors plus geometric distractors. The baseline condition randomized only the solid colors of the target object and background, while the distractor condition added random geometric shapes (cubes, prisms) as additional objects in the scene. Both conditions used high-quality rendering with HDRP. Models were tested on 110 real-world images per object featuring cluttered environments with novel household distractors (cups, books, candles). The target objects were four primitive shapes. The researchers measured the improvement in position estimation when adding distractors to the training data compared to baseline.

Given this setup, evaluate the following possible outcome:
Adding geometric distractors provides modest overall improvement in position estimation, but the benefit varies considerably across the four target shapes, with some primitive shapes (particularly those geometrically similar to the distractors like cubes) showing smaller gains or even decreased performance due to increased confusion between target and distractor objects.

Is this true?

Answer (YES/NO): NO